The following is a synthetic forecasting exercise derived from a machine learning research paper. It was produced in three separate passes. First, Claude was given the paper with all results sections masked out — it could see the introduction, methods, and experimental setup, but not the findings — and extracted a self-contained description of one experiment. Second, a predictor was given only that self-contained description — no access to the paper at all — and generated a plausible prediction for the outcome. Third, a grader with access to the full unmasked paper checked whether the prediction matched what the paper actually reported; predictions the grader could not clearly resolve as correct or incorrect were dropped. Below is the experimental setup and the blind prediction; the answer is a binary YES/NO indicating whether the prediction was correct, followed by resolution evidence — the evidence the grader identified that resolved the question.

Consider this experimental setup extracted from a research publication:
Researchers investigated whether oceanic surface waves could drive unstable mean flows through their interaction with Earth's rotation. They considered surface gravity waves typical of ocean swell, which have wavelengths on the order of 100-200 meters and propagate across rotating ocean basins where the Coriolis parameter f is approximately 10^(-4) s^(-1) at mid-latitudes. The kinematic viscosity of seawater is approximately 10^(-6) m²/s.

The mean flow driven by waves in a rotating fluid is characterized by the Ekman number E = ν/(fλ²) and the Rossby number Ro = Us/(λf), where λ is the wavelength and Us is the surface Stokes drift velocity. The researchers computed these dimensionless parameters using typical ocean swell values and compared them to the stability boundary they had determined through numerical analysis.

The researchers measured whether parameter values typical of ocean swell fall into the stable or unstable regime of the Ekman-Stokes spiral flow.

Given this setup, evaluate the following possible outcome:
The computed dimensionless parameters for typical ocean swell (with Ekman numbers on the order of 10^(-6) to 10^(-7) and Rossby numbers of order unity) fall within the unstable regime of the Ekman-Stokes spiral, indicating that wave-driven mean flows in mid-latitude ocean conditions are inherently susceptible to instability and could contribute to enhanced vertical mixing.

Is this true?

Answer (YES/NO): YES